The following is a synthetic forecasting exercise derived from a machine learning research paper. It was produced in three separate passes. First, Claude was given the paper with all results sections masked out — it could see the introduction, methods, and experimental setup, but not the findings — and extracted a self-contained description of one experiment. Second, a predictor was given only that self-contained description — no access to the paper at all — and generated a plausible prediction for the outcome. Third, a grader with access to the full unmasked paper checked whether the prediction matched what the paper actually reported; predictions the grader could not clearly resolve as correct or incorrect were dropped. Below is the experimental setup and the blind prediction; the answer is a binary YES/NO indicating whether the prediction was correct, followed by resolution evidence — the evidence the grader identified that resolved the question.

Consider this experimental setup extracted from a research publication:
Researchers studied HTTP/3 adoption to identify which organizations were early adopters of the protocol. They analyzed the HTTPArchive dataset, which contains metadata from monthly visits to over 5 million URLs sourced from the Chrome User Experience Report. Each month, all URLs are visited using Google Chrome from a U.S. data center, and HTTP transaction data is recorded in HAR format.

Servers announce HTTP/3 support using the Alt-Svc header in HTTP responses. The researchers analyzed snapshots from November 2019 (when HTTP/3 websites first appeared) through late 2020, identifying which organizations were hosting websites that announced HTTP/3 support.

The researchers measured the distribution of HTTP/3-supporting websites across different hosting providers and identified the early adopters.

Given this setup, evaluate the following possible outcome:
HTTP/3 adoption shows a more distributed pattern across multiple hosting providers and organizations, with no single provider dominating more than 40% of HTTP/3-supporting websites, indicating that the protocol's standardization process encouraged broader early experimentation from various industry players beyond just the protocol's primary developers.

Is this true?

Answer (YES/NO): NO